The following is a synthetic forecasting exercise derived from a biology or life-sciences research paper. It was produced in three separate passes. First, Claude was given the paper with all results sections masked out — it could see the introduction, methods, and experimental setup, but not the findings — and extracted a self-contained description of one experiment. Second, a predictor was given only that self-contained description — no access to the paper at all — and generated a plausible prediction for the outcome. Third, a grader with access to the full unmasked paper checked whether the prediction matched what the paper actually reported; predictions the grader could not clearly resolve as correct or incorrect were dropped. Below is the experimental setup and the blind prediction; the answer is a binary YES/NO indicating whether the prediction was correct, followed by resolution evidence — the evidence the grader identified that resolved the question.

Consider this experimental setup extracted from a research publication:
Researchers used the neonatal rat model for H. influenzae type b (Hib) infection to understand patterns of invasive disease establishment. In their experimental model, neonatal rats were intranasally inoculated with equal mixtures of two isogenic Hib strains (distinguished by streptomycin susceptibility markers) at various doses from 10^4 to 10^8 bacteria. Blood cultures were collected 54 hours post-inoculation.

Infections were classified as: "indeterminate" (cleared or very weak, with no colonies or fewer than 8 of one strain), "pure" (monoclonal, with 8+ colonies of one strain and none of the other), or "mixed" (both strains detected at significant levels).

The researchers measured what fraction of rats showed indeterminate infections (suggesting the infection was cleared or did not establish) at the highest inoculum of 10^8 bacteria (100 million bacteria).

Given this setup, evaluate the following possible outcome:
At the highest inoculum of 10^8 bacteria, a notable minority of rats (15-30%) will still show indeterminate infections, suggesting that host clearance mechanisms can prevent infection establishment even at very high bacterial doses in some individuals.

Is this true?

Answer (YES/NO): NO